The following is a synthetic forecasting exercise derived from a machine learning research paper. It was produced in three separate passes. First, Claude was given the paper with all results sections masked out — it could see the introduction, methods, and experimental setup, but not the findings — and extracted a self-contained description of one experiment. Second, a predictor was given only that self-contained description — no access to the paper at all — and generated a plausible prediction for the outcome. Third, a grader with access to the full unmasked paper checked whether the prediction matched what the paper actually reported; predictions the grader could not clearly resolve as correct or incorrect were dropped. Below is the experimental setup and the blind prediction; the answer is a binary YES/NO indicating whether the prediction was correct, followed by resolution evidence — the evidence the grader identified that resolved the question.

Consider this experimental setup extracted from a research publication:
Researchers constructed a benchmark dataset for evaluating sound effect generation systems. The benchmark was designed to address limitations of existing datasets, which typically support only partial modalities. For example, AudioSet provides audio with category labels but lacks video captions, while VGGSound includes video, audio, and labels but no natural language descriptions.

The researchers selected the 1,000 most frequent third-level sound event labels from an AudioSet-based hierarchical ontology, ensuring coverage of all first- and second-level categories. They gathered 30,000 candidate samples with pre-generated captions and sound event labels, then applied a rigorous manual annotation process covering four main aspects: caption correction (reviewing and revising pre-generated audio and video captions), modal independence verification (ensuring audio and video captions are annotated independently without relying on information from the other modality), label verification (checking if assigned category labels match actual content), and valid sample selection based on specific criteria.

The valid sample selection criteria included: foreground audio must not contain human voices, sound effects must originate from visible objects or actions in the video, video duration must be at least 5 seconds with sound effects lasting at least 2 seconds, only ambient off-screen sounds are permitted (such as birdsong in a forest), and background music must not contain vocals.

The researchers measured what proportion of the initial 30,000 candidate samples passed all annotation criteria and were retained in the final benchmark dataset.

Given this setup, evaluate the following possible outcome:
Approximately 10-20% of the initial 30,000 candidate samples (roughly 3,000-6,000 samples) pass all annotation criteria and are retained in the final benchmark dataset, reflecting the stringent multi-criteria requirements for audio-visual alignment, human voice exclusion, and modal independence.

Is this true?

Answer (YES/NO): NO